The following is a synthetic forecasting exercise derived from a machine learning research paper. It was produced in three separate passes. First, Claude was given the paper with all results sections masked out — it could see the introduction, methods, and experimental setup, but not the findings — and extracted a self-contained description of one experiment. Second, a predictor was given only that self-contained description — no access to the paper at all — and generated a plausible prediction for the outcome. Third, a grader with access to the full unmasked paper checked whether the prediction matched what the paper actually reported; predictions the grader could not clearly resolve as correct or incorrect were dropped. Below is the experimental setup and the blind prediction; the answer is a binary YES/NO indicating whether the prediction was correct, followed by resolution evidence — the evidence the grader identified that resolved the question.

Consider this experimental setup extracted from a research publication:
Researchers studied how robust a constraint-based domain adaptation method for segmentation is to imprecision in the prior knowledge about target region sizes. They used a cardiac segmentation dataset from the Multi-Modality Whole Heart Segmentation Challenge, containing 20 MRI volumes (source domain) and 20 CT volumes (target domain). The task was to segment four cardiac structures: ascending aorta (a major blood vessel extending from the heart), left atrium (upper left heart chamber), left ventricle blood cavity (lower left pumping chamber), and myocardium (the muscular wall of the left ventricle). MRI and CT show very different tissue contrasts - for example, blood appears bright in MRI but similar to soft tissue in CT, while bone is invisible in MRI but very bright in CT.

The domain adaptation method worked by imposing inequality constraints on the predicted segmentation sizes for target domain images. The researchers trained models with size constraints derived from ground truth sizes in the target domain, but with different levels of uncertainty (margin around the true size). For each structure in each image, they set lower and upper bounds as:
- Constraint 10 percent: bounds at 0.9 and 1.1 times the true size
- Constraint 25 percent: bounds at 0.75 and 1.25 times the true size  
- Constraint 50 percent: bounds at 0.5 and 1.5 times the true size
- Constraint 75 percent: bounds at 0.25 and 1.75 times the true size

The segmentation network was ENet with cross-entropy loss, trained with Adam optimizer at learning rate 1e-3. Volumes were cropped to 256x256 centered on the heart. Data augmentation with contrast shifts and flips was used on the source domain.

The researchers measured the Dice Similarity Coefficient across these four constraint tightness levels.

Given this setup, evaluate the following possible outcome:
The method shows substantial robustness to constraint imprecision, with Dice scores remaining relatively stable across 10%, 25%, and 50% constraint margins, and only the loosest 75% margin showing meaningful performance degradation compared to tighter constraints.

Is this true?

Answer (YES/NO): YES